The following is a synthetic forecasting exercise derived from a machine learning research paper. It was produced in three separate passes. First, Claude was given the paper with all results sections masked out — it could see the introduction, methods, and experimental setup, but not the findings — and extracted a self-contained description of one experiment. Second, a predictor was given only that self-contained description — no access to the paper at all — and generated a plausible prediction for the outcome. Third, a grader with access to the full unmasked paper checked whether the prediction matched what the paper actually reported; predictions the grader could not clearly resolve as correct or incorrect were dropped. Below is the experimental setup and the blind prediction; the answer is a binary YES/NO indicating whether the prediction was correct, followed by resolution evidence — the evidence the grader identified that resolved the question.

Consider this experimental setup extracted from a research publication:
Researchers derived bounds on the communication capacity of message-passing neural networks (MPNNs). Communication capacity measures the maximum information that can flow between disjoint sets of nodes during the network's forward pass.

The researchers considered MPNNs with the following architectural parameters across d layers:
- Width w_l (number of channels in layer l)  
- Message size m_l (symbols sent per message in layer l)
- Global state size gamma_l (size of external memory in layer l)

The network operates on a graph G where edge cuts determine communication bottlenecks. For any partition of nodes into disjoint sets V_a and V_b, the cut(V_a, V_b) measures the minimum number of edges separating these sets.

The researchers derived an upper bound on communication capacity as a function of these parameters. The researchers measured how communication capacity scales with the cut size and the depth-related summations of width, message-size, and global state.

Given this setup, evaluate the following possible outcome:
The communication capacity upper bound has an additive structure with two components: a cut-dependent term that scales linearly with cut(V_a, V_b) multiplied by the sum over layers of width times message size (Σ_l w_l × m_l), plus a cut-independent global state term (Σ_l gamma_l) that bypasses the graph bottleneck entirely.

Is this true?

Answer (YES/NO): NO